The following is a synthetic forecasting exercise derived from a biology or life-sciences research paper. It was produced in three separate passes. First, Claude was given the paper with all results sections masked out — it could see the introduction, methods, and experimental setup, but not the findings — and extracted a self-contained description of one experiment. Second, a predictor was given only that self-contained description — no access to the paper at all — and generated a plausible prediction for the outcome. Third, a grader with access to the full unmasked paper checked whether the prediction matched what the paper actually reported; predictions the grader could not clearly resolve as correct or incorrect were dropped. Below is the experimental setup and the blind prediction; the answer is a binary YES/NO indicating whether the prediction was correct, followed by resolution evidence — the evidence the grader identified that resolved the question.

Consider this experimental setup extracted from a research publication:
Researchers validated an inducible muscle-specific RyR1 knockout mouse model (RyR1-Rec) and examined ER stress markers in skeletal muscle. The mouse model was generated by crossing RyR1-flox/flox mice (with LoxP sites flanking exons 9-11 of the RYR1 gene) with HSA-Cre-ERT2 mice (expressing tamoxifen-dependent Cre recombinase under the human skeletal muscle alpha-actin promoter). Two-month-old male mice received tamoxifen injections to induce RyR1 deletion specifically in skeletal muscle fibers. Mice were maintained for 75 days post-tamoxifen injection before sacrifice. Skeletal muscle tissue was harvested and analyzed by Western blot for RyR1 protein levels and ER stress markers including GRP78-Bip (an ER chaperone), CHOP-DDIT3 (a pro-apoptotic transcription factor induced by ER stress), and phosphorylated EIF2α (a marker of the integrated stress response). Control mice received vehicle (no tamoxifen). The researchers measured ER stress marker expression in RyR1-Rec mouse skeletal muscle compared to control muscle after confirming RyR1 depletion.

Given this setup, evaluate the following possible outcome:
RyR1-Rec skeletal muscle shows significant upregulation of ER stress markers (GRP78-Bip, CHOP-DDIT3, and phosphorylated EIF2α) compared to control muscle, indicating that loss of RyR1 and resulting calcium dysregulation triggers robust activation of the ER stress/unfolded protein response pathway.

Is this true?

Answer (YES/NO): NO